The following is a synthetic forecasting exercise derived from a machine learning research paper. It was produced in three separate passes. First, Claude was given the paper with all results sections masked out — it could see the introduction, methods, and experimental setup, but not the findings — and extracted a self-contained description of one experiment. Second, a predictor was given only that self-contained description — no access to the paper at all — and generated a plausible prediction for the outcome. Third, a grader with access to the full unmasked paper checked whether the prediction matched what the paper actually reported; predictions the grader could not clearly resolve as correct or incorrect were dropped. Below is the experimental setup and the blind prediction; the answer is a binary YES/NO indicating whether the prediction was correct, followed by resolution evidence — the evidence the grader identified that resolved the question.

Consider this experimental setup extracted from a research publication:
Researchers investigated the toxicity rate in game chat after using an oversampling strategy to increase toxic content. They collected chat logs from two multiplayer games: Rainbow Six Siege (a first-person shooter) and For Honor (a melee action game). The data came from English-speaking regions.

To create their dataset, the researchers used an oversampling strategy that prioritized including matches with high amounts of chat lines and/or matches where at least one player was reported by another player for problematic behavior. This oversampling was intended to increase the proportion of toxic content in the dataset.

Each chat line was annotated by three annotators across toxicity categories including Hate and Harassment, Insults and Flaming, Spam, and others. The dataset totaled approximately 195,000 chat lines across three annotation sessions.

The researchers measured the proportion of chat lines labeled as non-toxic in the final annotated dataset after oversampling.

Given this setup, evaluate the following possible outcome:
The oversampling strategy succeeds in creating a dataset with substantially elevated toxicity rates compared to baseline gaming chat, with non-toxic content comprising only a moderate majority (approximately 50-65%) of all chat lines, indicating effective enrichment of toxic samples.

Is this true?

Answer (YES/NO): NO